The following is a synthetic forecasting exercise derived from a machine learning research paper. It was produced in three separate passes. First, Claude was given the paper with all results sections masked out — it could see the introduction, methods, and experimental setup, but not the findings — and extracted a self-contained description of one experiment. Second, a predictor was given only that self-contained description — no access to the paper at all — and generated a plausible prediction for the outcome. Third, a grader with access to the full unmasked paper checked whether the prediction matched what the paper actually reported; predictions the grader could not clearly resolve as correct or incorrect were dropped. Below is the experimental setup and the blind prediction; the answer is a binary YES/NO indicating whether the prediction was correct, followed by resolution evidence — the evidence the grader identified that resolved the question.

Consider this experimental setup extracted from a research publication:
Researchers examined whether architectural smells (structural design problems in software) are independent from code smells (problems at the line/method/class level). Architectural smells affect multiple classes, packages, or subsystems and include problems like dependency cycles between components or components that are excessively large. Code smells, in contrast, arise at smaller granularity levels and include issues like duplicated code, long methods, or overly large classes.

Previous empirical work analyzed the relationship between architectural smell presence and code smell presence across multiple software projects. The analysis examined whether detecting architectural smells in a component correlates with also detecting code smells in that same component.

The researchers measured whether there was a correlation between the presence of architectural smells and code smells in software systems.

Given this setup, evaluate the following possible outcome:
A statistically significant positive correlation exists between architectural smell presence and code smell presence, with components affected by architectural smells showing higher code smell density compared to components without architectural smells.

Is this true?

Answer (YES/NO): NO